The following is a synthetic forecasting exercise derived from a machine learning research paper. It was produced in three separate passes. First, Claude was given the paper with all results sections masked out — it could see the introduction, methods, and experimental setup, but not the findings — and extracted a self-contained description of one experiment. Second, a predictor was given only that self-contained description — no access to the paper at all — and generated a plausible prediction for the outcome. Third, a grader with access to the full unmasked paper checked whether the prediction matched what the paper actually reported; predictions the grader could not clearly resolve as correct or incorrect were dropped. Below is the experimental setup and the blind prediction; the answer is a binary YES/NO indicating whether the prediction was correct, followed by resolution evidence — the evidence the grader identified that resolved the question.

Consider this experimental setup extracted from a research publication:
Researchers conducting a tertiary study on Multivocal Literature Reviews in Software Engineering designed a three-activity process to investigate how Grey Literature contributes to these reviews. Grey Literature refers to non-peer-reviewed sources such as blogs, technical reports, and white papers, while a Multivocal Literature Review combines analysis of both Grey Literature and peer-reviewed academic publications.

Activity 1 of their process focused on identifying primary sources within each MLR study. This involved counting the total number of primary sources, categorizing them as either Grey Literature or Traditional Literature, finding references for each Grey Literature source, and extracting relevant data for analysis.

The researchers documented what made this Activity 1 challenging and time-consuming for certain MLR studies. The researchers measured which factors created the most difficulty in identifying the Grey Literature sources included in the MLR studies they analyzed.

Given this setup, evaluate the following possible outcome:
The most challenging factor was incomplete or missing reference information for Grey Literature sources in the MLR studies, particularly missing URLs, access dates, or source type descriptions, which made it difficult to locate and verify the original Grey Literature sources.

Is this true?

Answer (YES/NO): NO